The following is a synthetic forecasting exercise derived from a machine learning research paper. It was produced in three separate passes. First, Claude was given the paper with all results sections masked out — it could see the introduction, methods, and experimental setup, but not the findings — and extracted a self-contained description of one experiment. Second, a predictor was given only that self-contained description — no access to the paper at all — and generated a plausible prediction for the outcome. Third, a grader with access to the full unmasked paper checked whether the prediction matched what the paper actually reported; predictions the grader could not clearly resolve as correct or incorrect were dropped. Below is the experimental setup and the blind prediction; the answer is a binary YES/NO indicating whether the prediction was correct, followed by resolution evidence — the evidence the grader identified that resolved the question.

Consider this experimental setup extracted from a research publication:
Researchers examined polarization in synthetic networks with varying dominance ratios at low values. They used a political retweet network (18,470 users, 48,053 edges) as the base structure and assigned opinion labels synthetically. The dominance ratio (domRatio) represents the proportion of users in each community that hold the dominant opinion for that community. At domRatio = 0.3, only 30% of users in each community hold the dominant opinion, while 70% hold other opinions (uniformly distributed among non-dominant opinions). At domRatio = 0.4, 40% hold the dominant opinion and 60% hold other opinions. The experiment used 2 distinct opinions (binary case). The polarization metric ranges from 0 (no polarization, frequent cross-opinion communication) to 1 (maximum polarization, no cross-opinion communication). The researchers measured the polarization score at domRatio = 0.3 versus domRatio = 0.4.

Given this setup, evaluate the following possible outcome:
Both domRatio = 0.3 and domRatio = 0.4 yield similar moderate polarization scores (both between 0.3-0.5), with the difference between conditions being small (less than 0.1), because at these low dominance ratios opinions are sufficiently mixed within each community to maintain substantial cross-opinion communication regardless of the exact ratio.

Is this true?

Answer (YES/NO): NO